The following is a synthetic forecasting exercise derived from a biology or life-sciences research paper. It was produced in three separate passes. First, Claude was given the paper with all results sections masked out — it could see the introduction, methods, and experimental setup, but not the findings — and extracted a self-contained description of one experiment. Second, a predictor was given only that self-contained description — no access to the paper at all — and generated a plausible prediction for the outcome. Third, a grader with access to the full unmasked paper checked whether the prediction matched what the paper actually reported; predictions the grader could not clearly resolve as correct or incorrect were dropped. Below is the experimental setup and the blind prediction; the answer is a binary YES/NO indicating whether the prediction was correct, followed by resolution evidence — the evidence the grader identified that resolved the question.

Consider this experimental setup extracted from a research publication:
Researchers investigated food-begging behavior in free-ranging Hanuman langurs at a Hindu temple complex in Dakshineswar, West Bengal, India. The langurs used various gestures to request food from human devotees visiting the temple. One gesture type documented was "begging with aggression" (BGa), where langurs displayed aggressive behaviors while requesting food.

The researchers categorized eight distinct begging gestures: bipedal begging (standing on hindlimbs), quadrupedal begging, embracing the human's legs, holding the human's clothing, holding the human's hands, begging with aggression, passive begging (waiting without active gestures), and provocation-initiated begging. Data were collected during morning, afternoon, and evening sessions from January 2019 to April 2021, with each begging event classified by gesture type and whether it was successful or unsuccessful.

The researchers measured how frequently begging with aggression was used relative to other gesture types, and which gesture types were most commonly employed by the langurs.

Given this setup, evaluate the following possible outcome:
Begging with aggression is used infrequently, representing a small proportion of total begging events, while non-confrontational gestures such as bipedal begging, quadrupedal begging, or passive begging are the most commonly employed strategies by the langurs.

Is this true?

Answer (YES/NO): NO